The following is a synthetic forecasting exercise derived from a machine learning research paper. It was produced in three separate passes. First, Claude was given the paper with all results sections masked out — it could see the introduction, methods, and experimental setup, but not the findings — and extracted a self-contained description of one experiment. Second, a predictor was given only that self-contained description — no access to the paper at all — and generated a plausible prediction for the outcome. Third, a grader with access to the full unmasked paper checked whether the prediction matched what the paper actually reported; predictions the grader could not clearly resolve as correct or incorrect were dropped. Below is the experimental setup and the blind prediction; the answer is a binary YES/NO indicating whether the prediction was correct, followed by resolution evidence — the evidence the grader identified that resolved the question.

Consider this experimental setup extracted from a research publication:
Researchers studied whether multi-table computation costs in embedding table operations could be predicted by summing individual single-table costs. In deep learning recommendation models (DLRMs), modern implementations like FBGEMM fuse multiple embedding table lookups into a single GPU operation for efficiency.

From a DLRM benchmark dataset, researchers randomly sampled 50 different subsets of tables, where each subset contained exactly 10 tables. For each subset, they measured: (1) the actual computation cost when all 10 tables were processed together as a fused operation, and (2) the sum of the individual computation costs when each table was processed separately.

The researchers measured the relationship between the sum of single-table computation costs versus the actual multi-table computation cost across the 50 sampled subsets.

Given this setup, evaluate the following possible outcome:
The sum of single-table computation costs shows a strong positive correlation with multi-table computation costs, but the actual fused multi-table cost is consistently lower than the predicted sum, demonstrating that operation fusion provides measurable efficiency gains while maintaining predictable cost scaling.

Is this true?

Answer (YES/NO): NO